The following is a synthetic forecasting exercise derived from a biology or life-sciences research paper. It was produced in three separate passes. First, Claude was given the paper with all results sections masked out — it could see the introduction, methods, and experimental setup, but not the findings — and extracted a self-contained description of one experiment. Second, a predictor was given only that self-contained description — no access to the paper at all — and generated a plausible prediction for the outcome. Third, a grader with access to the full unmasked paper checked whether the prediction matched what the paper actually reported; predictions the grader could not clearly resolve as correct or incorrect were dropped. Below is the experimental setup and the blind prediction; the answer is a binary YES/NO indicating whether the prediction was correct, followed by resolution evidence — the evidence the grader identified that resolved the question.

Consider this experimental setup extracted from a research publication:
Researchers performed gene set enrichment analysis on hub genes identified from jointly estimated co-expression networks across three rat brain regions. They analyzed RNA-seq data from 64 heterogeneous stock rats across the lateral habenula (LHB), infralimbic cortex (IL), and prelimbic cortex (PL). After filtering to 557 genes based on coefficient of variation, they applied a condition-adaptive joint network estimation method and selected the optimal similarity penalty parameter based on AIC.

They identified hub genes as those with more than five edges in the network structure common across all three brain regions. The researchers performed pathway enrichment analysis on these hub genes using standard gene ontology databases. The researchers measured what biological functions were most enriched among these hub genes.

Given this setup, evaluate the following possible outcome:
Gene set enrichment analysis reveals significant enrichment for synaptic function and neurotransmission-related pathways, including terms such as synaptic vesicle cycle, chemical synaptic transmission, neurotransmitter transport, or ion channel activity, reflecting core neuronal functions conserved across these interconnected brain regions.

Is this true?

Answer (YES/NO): NO